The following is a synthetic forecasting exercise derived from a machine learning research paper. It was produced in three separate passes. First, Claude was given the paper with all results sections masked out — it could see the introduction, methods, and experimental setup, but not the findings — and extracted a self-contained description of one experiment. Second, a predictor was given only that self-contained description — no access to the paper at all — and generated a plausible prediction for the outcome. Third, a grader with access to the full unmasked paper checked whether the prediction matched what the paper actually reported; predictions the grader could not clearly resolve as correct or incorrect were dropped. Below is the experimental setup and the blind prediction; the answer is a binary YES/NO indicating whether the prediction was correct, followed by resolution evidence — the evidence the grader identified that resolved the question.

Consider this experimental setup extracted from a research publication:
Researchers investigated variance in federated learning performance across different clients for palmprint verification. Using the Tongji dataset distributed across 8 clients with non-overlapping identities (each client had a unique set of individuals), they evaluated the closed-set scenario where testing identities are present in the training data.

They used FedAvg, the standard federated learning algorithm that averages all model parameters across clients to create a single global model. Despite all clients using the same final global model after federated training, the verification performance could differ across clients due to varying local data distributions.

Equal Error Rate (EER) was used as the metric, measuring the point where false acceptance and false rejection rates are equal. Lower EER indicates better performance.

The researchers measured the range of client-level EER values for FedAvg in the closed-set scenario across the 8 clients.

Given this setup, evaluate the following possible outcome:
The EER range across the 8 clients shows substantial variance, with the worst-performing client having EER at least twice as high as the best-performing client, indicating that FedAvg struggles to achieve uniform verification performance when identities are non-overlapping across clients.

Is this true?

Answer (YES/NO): YES